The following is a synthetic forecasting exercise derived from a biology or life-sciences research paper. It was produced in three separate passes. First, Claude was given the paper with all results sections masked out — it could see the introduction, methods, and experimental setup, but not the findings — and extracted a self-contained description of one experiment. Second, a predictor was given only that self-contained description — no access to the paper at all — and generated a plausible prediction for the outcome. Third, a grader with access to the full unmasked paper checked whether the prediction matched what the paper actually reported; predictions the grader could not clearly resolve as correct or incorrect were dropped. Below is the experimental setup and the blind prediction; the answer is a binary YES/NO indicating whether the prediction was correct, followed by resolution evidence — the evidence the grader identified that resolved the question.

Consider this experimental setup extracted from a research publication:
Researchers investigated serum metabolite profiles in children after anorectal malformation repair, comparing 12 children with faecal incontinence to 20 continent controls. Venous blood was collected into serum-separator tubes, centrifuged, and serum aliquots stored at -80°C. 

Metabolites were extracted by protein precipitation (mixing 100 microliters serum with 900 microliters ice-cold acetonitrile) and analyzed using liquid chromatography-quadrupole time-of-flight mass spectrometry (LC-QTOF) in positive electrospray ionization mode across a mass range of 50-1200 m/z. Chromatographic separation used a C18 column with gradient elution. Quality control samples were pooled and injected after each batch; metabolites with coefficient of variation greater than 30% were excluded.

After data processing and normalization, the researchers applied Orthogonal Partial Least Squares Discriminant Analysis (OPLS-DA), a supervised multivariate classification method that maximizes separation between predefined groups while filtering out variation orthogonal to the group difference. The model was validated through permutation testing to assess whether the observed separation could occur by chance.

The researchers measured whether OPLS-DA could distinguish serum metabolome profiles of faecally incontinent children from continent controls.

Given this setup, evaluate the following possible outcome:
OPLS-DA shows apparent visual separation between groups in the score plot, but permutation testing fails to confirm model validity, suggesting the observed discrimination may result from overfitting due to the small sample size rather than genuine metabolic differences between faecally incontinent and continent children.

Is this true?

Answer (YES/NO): NO